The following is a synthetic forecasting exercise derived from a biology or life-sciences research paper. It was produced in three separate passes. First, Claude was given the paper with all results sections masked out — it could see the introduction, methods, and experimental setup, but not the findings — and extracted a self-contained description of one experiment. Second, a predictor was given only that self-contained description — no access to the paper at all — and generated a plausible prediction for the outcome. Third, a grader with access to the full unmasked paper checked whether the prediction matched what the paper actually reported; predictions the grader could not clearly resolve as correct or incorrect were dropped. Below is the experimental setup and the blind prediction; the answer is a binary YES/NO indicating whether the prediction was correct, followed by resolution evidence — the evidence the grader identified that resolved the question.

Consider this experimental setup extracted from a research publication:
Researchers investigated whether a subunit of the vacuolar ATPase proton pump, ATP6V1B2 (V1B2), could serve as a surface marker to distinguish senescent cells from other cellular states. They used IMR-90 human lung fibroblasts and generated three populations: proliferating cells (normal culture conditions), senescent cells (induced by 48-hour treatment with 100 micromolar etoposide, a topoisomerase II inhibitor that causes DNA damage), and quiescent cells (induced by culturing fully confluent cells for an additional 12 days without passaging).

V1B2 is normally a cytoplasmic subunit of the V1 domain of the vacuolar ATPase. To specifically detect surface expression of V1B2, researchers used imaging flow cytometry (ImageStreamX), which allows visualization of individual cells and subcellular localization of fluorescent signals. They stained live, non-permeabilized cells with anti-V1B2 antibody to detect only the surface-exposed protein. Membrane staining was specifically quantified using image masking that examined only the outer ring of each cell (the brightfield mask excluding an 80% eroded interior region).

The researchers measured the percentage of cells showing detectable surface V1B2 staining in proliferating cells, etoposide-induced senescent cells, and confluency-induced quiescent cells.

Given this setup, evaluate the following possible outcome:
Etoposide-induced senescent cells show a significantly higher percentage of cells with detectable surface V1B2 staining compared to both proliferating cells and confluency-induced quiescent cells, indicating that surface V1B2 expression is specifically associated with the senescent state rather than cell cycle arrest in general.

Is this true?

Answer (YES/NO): YES